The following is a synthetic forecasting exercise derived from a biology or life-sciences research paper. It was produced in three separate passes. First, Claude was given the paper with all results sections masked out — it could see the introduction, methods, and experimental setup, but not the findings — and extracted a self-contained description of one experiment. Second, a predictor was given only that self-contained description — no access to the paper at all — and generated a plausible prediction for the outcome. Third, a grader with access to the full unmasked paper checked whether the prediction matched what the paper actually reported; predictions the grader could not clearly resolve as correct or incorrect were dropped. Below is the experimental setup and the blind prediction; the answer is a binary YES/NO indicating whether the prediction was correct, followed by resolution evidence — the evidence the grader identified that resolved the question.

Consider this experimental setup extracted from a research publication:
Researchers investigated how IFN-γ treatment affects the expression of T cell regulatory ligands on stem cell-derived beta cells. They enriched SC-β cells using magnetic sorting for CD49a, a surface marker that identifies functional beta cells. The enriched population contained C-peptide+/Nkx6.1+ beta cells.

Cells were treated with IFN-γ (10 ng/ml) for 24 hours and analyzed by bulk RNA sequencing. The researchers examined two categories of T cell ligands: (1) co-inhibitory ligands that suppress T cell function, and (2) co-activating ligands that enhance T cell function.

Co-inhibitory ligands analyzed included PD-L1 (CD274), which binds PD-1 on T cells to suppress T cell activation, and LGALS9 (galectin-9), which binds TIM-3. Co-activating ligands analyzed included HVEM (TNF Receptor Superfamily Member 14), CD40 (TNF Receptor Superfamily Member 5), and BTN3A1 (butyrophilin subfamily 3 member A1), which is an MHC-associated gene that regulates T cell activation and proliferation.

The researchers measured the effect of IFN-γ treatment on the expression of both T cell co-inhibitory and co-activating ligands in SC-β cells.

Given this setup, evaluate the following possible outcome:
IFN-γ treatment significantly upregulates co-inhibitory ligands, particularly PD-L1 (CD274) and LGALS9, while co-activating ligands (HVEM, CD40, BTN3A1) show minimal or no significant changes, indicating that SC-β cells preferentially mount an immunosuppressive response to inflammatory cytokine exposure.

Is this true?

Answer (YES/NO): NO